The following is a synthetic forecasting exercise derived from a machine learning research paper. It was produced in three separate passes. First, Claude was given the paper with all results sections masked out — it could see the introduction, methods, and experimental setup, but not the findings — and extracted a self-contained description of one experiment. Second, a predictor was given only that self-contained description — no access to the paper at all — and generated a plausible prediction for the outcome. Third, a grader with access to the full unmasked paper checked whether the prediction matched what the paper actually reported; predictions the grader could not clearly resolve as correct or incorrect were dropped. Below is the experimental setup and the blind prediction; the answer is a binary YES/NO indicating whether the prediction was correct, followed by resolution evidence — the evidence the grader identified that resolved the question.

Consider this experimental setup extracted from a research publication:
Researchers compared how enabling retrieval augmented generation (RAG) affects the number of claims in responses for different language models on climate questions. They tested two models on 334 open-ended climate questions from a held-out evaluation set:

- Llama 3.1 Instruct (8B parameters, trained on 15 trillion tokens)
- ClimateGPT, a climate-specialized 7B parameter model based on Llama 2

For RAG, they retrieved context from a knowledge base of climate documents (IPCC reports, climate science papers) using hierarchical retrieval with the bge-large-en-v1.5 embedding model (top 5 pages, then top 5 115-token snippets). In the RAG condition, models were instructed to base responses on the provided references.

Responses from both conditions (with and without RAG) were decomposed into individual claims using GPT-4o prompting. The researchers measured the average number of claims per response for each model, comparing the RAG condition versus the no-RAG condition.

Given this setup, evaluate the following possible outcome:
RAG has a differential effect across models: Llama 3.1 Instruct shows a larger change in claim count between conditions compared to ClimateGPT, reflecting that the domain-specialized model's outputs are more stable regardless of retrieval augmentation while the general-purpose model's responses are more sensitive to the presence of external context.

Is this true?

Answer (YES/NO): NO